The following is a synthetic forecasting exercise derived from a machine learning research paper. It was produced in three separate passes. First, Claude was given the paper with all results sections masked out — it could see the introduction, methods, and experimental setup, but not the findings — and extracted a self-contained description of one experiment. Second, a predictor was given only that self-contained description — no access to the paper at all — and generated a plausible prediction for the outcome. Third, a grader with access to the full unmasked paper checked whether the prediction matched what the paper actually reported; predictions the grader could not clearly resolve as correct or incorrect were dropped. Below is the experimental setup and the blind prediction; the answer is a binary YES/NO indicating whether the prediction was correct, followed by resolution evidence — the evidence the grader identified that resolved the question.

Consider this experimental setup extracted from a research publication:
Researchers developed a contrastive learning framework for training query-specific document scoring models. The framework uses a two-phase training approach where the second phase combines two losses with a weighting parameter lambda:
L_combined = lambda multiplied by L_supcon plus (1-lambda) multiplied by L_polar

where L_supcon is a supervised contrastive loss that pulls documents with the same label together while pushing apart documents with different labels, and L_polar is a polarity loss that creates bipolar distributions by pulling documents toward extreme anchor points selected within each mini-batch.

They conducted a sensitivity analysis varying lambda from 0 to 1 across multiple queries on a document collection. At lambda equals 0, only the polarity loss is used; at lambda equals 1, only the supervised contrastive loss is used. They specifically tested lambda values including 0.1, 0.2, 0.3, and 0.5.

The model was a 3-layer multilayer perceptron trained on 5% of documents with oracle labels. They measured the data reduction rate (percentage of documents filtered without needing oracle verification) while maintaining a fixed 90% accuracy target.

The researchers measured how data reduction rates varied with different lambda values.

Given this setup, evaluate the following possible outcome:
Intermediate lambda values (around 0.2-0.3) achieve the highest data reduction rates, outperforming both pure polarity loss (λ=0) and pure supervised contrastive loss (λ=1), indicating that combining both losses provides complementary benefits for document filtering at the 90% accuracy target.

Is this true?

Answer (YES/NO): NO